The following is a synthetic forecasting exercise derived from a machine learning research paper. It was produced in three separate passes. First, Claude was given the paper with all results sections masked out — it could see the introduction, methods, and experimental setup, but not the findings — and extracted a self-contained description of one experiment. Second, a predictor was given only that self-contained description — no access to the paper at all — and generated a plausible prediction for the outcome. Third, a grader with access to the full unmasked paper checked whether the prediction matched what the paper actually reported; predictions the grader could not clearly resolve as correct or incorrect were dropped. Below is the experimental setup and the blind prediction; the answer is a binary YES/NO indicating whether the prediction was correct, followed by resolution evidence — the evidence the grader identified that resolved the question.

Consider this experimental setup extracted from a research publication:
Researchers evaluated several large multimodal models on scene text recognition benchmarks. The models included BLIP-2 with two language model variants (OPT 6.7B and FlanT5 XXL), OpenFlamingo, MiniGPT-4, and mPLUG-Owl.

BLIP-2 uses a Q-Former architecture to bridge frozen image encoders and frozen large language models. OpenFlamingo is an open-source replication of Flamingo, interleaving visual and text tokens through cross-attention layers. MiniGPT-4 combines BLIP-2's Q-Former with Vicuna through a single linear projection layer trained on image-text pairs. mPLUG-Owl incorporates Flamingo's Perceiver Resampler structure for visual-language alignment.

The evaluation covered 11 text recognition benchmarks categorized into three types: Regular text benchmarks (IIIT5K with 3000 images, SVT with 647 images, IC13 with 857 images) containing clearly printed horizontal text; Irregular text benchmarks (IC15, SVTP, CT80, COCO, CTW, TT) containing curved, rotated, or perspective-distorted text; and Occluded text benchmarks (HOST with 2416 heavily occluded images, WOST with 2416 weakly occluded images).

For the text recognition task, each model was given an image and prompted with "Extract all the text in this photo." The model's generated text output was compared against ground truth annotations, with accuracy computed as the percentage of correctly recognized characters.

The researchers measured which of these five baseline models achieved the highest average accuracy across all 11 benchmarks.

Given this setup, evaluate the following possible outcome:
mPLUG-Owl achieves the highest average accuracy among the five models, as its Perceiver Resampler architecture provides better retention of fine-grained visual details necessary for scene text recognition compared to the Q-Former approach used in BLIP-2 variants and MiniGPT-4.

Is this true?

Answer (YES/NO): NO